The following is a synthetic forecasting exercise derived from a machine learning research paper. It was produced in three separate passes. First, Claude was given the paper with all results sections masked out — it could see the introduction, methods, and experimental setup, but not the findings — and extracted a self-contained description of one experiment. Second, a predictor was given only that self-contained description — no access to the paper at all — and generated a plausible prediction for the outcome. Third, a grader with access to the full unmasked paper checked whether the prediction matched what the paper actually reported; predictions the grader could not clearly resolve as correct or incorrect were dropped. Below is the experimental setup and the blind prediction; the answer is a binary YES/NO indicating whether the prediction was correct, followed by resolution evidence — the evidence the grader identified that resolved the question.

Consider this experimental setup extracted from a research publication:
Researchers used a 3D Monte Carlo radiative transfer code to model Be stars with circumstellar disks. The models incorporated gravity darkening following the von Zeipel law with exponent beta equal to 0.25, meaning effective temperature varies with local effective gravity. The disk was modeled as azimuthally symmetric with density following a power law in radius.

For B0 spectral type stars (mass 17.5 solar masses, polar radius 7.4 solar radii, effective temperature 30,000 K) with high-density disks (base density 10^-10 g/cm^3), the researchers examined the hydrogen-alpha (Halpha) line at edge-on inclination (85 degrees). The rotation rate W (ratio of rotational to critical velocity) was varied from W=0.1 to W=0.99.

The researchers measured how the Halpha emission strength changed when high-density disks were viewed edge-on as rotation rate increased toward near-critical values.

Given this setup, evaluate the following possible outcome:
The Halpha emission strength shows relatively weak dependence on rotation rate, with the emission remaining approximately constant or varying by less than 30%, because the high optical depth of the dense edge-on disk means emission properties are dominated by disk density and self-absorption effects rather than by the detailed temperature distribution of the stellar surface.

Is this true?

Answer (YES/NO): NO